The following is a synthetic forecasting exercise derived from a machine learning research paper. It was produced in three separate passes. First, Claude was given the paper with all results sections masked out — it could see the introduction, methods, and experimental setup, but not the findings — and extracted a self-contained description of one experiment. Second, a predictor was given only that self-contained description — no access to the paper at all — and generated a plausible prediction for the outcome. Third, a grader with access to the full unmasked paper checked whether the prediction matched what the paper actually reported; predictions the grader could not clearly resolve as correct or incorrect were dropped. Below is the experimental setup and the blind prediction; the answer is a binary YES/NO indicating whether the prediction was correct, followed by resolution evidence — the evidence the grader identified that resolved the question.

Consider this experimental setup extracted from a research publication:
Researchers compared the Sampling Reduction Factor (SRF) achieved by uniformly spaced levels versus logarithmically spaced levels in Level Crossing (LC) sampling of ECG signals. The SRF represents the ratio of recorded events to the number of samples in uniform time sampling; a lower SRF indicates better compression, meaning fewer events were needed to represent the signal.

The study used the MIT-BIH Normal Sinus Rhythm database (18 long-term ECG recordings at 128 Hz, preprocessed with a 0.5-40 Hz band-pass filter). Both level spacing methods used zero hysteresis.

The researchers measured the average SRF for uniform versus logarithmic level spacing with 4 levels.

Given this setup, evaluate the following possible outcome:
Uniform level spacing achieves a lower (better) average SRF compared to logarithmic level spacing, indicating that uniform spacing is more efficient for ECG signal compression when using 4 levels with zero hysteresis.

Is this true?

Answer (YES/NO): NO